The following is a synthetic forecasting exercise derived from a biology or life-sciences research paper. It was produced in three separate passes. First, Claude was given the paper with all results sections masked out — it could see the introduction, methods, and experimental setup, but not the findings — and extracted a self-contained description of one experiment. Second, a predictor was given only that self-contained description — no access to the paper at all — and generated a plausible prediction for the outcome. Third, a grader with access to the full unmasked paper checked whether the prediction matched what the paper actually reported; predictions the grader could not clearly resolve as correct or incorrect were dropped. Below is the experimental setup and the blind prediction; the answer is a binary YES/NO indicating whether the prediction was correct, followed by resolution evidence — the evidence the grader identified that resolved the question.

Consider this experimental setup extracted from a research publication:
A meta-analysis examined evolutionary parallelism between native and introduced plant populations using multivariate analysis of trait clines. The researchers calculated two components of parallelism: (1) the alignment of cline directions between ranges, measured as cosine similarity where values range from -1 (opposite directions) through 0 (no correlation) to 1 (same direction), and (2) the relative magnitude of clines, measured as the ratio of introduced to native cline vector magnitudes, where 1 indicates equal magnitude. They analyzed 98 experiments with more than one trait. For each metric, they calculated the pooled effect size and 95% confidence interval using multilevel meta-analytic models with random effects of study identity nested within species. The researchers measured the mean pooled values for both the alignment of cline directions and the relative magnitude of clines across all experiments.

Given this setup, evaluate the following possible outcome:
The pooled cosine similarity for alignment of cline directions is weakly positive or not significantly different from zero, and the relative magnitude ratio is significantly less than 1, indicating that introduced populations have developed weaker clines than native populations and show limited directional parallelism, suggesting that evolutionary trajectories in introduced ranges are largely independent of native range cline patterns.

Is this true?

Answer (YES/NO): NO